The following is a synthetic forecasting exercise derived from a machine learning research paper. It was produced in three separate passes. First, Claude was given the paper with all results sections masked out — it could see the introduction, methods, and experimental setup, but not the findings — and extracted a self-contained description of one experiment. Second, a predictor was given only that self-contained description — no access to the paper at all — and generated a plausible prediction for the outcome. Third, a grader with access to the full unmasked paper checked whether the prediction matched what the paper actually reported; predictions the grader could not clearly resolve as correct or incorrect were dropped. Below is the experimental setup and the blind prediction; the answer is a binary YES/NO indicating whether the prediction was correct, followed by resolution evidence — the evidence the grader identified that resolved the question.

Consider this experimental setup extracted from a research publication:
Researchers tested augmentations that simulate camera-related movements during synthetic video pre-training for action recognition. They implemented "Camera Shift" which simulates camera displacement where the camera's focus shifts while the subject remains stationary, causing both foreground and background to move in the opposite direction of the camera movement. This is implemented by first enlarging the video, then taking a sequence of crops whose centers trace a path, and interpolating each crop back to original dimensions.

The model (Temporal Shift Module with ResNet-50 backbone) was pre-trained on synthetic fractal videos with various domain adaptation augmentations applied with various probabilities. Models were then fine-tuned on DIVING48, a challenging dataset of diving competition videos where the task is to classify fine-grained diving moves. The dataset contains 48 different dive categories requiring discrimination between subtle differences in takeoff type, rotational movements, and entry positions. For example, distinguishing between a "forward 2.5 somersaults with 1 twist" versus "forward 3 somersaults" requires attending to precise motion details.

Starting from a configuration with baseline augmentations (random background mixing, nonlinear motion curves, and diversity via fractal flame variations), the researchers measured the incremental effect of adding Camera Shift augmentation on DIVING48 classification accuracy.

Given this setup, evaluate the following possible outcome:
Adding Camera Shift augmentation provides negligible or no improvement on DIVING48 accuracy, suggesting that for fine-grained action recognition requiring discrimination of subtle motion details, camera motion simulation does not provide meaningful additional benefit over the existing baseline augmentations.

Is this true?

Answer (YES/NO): NO